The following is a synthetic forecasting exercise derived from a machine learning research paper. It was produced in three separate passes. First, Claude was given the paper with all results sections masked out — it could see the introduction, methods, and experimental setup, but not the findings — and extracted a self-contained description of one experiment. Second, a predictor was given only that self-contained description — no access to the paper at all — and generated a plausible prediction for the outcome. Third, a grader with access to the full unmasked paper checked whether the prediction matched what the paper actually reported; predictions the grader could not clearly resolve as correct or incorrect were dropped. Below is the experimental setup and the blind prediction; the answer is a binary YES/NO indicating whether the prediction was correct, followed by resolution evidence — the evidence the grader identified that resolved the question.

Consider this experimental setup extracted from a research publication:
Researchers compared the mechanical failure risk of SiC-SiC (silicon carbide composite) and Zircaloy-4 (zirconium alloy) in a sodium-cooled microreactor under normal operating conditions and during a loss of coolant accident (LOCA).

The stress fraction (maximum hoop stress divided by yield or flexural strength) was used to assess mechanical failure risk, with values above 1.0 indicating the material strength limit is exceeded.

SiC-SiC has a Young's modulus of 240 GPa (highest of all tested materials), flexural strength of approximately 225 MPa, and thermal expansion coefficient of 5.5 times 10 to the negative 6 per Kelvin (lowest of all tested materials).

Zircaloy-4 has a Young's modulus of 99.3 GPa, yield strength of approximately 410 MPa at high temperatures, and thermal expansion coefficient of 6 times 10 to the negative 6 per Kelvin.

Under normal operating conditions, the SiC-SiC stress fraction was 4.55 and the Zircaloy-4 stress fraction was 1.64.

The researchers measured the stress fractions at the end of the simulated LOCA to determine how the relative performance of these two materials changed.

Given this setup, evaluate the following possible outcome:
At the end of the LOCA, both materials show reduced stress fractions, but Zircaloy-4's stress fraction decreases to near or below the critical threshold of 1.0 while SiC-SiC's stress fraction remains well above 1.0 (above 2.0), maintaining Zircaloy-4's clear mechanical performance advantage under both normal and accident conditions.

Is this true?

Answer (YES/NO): NO